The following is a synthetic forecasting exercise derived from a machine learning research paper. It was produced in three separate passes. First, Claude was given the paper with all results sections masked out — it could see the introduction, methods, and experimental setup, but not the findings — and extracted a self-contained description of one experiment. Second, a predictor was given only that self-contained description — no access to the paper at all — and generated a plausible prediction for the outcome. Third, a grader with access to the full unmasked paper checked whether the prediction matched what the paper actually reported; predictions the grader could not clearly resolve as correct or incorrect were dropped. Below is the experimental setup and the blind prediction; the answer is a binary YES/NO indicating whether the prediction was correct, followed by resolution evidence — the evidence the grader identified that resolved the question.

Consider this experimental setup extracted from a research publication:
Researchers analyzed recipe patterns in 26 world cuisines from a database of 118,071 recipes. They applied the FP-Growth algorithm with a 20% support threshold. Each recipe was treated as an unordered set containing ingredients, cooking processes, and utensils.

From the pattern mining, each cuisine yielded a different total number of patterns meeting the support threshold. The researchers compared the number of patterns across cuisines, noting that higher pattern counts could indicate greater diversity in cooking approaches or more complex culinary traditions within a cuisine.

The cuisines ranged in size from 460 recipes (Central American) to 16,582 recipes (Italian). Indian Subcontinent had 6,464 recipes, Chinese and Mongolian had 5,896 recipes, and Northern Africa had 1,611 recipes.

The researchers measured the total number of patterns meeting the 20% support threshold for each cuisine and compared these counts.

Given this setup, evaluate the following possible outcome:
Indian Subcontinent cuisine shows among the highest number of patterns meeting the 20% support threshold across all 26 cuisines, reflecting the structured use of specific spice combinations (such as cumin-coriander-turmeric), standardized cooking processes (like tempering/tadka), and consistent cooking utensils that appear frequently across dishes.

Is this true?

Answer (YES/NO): YES